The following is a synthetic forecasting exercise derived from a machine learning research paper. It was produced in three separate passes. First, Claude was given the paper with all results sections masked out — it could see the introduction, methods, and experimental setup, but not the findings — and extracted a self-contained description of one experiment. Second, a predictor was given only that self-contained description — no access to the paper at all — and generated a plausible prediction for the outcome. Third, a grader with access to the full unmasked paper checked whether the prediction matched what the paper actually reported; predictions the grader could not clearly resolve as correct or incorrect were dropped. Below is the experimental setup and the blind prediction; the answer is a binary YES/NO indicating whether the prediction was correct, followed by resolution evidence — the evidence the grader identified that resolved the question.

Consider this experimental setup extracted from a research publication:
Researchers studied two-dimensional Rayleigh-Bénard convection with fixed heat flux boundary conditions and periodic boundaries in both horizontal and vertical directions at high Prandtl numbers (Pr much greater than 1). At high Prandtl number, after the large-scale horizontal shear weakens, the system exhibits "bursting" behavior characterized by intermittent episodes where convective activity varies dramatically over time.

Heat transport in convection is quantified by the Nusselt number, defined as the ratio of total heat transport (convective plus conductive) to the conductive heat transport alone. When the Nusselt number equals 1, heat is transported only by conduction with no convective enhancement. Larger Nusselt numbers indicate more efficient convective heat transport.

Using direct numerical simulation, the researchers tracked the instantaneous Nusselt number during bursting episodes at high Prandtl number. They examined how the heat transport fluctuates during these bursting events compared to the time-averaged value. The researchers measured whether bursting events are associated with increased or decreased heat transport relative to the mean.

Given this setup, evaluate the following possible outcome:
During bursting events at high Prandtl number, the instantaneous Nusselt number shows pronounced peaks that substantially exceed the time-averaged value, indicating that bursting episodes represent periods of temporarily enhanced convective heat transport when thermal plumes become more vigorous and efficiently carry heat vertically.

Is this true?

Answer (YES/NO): YES